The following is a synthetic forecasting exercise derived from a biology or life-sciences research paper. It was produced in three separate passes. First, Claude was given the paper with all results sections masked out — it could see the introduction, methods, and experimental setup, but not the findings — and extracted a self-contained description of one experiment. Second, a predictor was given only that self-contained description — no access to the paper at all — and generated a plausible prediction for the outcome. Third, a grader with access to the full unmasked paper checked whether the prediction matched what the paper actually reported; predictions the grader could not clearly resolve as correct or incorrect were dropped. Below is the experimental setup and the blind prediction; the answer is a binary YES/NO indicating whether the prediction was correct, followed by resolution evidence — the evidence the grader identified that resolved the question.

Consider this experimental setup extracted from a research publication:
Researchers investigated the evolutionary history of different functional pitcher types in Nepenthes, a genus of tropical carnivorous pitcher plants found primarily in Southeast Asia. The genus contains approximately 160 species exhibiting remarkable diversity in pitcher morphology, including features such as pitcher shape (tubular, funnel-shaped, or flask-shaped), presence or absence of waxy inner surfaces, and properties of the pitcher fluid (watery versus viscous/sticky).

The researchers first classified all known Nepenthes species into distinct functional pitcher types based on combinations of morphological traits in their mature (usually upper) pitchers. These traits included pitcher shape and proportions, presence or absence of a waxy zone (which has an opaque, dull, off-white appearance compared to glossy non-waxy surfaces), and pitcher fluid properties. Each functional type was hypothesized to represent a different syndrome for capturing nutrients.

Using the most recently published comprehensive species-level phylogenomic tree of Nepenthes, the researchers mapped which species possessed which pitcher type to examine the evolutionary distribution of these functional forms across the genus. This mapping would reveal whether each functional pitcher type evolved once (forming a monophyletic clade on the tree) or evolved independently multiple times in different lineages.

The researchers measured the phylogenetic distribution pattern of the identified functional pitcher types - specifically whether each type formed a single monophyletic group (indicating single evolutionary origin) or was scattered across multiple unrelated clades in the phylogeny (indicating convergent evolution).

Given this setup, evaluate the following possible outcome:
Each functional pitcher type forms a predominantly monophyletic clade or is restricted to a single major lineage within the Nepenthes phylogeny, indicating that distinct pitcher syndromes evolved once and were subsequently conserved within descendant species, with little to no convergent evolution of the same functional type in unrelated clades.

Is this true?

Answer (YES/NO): NO